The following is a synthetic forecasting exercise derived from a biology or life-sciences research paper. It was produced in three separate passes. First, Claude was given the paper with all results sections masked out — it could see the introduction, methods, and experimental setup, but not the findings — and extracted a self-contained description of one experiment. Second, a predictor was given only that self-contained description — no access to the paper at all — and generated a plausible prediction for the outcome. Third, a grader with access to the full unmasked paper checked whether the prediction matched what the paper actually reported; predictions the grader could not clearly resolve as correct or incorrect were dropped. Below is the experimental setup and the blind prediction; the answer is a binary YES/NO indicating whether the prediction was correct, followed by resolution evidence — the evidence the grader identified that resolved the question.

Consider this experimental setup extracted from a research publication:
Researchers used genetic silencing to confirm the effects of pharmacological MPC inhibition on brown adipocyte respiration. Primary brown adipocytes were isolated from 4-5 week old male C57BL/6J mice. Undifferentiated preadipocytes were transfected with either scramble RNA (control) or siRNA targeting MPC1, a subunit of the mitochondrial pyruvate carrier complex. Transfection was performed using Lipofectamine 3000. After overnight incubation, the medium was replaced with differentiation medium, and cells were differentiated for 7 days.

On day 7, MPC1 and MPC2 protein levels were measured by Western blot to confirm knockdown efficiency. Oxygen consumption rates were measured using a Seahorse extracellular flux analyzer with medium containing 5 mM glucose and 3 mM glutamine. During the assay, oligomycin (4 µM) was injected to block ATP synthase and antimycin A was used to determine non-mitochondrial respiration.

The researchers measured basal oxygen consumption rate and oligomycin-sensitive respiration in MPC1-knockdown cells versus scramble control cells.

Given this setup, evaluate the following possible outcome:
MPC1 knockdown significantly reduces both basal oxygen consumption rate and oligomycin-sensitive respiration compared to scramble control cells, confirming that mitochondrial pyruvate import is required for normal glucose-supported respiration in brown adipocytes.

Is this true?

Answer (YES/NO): NO